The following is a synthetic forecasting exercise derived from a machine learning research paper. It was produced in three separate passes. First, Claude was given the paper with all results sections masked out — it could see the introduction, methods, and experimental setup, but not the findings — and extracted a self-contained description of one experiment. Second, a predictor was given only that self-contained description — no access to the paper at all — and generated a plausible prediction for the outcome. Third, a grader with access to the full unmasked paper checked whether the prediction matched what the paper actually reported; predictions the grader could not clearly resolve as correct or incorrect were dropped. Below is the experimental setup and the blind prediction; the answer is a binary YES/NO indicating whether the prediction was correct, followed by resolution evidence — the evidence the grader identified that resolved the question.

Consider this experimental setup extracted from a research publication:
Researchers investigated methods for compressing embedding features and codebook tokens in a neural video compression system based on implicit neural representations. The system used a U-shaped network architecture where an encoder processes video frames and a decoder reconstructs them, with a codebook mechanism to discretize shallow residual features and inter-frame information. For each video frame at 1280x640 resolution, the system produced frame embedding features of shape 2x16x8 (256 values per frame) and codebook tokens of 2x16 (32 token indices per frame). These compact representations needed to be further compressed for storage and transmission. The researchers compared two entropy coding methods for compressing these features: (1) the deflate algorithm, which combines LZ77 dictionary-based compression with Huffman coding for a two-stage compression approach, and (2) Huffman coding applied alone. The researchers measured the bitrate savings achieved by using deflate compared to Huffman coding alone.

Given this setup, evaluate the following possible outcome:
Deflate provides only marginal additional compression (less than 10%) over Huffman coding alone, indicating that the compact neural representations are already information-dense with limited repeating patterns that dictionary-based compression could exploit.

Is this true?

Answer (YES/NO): NO